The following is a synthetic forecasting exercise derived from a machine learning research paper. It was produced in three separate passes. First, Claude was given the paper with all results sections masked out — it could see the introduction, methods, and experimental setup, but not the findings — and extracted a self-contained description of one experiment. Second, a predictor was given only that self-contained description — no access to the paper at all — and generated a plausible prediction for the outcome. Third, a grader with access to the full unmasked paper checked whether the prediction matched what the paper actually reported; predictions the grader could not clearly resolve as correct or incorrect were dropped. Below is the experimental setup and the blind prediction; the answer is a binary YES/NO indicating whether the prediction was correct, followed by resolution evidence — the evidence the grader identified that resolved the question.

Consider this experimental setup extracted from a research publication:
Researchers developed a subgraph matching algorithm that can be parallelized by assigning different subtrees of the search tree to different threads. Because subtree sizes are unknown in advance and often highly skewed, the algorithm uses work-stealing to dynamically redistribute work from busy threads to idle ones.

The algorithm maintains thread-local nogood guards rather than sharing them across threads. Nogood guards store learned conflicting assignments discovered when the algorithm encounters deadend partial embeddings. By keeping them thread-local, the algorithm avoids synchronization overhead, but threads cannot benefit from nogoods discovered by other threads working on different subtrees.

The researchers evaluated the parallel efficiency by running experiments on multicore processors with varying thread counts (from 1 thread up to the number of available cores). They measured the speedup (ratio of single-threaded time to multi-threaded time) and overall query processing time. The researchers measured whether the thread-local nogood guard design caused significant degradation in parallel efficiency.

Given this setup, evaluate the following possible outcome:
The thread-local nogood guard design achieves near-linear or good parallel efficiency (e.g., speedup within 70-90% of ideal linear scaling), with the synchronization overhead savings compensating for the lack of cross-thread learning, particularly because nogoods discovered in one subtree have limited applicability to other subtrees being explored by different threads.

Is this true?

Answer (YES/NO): YES